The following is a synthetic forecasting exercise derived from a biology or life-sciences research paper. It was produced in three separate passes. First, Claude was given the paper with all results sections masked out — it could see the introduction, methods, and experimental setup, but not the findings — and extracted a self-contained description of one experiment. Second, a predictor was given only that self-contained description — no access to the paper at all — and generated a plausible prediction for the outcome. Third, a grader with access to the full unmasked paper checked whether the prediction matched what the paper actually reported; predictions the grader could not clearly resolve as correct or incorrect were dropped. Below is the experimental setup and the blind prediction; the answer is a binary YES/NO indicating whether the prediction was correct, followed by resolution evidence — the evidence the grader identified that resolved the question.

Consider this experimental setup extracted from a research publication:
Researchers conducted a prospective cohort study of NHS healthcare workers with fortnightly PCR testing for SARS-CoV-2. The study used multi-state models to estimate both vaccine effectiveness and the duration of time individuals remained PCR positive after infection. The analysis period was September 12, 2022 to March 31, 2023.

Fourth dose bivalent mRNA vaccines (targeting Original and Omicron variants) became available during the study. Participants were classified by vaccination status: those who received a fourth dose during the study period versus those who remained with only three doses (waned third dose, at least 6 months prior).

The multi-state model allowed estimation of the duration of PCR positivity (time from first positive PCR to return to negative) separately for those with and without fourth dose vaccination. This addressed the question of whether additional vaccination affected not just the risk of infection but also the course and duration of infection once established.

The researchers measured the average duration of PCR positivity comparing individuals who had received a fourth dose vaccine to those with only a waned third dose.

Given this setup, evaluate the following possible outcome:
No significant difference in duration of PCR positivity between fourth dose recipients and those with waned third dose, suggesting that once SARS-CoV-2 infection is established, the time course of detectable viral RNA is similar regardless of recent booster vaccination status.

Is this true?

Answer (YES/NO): NO